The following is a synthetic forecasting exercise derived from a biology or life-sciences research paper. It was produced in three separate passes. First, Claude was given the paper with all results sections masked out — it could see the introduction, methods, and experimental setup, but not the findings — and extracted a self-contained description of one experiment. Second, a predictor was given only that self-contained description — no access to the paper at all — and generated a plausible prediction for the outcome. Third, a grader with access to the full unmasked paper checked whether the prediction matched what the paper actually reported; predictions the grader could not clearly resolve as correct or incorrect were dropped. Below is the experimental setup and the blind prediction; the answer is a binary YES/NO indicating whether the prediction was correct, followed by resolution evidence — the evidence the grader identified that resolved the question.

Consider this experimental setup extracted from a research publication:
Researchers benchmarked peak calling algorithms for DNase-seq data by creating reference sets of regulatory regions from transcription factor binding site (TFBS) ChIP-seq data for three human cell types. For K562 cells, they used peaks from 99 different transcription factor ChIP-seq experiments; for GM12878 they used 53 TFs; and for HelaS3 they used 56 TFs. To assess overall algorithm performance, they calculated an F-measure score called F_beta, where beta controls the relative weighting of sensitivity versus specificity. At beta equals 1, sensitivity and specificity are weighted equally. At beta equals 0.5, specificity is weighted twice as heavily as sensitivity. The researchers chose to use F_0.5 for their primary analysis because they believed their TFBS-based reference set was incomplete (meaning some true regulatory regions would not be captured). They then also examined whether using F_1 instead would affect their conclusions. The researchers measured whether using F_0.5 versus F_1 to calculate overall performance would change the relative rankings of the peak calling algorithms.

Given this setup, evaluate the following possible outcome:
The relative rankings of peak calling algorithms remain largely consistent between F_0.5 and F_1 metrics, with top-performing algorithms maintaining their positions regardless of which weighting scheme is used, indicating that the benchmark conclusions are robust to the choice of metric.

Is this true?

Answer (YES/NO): YES